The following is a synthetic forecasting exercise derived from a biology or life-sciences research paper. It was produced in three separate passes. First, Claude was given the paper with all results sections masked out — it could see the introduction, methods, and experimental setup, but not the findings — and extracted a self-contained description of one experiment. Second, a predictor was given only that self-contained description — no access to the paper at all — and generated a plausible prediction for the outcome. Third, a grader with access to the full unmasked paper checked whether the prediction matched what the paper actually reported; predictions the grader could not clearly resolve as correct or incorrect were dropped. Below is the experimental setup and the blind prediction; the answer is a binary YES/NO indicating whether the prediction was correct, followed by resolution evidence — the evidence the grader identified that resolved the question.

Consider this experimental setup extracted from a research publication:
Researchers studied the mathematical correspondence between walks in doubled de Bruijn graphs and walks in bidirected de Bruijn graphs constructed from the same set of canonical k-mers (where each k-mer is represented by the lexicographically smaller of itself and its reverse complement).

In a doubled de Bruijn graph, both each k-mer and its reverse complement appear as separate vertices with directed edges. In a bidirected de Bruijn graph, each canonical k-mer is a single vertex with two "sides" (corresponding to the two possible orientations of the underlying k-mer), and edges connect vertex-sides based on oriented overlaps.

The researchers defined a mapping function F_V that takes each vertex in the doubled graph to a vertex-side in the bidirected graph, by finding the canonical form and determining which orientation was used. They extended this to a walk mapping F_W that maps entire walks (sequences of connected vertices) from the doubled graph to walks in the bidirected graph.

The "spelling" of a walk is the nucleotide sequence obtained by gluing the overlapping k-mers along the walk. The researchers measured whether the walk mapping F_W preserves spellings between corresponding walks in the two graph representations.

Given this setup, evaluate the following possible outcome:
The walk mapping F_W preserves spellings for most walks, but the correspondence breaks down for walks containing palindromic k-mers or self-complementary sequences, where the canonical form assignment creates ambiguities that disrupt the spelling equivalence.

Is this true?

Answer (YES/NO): NO